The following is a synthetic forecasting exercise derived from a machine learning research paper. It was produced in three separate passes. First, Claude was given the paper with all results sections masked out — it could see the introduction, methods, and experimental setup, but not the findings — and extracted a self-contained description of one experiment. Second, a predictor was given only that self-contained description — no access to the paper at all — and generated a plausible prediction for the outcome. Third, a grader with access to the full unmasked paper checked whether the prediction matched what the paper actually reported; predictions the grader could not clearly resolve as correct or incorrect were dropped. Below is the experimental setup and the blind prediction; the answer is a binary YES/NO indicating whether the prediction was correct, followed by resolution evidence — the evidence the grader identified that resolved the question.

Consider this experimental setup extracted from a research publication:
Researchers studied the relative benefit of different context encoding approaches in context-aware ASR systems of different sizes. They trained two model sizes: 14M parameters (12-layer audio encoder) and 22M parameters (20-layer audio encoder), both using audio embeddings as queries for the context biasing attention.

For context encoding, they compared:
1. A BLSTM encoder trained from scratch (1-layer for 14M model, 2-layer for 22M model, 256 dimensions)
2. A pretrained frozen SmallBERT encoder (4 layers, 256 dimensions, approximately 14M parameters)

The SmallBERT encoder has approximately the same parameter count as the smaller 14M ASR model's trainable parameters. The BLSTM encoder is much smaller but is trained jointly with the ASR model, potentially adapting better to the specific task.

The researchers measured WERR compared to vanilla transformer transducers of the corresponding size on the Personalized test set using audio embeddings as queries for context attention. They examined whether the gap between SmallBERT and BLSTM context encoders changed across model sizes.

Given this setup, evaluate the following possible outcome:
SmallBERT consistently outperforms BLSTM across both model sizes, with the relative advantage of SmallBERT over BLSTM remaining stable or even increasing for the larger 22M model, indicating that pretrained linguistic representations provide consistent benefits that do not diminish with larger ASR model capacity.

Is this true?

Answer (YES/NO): NO